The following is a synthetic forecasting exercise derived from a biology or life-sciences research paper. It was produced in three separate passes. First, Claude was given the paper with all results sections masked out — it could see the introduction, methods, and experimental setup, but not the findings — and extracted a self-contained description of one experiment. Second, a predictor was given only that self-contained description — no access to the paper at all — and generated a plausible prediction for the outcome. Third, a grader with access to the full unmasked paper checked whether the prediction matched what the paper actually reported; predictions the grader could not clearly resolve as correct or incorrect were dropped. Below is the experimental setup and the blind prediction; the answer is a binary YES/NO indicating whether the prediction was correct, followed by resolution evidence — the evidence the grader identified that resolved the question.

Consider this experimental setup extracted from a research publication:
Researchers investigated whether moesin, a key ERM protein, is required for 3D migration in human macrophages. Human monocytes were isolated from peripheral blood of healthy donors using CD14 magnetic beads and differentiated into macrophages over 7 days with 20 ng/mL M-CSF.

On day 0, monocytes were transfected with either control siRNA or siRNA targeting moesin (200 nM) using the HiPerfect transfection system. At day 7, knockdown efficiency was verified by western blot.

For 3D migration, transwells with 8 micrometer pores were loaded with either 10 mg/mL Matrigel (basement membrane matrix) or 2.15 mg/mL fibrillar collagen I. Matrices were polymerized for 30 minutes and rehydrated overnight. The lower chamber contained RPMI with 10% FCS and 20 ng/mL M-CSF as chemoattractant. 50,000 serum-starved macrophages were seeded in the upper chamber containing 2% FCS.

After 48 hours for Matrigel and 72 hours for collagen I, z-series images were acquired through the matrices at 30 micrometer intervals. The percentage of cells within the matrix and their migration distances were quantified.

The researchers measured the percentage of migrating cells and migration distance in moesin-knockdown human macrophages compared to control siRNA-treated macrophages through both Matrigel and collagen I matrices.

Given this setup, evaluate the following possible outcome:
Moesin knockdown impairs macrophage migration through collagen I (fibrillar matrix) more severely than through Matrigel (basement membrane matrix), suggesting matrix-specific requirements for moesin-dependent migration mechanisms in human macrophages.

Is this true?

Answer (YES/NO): NO